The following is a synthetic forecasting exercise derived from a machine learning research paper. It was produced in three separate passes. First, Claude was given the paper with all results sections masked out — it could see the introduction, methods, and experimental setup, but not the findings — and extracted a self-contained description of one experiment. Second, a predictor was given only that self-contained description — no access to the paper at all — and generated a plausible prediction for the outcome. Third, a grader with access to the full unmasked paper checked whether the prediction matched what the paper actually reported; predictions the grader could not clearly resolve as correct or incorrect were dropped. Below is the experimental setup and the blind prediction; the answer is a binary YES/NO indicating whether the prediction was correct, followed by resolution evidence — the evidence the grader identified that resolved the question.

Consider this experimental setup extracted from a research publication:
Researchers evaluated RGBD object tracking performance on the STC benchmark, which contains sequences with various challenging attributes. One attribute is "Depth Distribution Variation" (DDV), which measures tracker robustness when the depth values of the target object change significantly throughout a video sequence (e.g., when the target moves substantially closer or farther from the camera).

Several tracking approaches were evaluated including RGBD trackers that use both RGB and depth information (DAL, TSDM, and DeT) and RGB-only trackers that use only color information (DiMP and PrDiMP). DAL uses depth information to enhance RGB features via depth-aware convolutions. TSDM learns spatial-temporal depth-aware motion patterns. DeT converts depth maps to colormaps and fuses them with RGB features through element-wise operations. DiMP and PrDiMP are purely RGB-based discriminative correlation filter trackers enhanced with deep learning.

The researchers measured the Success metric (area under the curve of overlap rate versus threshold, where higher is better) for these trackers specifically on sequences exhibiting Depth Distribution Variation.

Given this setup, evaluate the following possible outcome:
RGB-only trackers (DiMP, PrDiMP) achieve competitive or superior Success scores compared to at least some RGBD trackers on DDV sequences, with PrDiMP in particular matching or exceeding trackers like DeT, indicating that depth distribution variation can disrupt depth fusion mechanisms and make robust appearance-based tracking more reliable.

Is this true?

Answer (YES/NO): YES